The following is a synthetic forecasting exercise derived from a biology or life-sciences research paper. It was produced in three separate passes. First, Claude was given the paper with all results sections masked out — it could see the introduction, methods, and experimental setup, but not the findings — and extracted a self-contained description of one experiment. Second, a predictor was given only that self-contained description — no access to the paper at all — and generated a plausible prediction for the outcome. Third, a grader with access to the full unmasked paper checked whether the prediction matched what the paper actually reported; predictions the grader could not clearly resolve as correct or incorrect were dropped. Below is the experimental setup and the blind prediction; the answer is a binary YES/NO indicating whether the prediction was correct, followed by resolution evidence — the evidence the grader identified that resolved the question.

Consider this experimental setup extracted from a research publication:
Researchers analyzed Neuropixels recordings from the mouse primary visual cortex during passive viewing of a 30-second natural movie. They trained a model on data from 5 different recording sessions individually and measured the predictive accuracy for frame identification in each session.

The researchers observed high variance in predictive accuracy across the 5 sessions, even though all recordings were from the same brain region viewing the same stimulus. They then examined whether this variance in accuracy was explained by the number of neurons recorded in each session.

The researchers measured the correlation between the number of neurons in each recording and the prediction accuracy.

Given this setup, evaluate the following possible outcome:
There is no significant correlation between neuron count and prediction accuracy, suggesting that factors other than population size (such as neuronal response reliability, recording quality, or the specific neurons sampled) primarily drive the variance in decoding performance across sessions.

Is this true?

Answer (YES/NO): YES